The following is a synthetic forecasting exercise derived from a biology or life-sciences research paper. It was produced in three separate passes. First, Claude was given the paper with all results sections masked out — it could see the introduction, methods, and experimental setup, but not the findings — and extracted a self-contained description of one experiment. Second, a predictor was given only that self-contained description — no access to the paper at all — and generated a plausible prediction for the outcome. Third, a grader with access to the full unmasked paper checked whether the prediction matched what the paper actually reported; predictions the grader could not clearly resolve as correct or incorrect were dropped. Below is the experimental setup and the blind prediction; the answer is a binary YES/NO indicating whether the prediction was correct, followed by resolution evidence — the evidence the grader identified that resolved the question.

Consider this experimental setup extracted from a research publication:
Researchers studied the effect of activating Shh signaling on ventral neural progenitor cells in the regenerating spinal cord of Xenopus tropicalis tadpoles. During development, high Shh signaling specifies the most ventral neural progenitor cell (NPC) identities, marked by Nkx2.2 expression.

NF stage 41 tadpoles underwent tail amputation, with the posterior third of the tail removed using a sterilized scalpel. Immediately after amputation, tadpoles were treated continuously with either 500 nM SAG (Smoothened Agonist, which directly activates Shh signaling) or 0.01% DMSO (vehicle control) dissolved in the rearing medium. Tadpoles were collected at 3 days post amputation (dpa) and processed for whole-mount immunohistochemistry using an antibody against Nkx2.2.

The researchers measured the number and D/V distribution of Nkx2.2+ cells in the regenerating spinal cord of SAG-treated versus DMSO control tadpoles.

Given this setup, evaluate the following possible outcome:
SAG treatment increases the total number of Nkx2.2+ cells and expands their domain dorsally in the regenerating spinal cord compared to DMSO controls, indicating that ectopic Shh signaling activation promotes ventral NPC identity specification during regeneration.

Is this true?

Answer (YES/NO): YES